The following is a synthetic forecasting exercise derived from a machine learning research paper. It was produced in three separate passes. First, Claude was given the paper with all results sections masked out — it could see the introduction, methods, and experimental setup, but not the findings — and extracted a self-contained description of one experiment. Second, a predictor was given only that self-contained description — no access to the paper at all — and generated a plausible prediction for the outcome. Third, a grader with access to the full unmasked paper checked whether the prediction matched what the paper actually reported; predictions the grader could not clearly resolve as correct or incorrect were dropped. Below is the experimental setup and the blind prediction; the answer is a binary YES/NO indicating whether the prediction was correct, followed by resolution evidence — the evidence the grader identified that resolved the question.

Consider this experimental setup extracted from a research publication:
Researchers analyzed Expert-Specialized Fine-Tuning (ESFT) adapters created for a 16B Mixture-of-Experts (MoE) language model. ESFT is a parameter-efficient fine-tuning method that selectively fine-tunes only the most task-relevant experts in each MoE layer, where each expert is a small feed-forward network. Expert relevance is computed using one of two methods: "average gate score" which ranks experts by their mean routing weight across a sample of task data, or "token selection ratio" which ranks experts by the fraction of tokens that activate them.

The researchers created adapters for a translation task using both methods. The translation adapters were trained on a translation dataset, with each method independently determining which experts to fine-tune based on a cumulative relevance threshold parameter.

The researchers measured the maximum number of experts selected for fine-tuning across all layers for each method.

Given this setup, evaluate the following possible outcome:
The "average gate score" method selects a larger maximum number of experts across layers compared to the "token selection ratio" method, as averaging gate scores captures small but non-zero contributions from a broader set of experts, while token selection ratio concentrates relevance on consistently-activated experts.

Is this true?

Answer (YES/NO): YES